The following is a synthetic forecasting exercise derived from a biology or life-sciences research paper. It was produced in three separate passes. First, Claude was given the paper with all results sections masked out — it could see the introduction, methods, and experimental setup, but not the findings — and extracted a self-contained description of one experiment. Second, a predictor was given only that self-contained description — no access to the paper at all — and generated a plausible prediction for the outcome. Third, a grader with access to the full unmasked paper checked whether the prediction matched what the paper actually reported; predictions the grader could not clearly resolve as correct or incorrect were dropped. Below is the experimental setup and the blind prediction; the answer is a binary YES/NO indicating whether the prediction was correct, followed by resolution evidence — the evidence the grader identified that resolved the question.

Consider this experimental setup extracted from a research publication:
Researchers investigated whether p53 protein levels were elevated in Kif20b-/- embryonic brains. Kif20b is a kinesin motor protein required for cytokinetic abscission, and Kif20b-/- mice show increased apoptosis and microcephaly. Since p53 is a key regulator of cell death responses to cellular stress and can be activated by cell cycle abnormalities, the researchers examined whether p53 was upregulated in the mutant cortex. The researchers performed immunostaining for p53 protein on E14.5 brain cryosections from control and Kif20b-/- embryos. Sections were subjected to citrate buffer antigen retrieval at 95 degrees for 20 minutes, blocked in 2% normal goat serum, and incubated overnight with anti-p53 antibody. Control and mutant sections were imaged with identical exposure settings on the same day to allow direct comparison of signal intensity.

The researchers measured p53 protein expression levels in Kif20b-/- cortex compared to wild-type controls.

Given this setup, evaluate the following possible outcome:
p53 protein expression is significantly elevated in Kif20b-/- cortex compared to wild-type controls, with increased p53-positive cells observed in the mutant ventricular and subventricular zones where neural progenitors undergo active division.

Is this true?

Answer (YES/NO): NO